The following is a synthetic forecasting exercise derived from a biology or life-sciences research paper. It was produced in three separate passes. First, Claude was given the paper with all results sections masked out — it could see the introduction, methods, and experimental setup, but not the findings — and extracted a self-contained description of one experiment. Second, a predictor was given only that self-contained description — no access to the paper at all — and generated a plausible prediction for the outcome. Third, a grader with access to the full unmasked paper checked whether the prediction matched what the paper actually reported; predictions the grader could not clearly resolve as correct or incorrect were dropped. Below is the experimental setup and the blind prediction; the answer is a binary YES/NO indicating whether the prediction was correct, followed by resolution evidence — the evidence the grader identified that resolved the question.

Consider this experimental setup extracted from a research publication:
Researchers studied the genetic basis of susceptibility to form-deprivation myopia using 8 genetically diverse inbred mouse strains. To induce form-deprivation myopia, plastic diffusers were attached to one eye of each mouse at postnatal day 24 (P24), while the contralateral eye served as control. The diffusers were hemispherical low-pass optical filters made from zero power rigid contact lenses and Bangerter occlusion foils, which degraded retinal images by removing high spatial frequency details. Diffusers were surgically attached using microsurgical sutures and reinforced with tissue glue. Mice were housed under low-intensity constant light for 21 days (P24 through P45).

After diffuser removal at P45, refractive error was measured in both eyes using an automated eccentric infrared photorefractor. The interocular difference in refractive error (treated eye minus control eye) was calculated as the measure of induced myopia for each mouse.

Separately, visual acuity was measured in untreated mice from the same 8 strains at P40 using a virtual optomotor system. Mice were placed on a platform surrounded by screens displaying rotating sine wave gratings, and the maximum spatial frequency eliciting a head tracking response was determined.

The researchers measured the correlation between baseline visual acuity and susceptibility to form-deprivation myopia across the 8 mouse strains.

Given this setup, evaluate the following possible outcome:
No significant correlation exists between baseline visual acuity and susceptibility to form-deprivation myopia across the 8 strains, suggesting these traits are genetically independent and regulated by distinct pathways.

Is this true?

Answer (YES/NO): NO